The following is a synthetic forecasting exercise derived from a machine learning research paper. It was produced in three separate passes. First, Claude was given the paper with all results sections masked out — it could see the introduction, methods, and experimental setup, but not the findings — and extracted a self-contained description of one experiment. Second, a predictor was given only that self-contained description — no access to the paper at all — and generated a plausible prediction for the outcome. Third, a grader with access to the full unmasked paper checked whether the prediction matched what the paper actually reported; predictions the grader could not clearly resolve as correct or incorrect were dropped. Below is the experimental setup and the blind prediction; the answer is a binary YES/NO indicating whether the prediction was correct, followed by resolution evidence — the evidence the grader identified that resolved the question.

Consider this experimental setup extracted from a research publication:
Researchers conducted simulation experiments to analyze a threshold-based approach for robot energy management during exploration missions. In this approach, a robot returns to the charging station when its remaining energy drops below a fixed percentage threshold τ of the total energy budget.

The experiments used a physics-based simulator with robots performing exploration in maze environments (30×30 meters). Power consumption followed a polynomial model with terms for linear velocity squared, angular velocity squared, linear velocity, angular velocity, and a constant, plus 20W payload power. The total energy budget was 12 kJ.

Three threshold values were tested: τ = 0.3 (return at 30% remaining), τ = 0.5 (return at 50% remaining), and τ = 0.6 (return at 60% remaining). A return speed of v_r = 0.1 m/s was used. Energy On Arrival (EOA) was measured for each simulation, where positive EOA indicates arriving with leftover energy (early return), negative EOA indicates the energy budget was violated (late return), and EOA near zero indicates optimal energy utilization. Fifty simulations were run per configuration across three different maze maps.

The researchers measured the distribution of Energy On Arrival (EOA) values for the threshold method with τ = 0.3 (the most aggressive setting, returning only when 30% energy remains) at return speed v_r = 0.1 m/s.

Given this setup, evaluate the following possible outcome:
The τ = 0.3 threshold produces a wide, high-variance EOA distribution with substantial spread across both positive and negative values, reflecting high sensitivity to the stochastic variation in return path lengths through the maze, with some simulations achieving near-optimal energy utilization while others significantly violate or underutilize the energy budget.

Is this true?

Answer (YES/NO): YES